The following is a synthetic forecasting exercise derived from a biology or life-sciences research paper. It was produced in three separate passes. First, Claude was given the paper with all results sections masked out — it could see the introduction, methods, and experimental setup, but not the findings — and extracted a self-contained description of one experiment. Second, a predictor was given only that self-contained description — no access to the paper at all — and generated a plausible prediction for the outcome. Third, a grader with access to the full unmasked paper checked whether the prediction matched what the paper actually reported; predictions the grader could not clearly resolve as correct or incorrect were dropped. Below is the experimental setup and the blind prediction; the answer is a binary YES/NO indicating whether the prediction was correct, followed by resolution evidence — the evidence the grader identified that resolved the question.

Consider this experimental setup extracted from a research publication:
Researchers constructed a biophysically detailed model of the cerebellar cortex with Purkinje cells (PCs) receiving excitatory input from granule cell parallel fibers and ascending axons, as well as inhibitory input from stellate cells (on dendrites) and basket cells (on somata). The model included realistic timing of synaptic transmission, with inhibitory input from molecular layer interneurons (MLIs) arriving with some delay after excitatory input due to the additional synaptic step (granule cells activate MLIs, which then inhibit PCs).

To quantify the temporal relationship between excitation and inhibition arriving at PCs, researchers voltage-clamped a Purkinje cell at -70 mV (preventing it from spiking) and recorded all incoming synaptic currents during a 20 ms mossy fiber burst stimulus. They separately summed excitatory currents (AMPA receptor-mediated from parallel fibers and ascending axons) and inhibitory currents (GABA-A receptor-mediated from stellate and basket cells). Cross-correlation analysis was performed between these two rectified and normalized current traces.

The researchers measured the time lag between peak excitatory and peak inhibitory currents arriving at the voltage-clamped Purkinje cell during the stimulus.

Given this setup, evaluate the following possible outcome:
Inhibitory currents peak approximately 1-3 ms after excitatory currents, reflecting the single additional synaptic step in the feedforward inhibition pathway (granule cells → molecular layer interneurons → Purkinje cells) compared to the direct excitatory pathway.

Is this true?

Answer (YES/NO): YES